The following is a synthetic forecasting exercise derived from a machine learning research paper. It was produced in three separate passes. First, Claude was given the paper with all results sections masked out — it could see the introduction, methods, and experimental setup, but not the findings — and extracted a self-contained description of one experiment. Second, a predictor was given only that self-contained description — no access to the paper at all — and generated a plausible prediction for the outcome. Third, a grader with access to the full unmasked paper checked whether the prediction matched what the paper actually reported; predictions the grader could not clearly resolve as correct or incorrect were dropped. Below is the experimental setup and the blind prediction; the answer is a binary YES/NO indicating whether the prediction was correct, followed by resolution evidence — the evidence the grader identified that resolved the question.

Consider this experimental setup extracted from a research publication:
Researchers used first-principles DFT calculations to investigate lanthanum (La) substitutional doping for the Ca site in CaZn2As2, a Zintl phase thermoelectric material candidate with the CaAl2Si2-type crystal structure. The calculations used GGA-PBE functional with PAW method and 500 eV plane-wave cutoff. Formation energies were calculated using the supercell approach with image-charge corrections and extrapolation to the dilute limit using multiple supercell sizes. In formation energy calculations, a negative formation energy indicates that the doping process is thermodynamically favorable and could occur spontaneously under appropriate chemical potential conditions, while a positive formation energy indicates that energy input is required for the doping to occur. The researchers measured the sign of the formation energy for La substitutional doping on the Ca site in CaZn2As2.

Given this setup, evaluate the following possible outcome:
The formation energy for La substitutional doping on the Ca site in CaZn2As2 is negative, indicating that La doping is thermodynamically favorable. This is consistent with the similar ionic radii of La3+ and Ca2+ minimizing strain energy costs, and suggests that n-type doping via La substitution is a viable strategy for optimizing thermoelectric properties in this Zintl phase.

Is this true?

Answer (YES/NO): YES